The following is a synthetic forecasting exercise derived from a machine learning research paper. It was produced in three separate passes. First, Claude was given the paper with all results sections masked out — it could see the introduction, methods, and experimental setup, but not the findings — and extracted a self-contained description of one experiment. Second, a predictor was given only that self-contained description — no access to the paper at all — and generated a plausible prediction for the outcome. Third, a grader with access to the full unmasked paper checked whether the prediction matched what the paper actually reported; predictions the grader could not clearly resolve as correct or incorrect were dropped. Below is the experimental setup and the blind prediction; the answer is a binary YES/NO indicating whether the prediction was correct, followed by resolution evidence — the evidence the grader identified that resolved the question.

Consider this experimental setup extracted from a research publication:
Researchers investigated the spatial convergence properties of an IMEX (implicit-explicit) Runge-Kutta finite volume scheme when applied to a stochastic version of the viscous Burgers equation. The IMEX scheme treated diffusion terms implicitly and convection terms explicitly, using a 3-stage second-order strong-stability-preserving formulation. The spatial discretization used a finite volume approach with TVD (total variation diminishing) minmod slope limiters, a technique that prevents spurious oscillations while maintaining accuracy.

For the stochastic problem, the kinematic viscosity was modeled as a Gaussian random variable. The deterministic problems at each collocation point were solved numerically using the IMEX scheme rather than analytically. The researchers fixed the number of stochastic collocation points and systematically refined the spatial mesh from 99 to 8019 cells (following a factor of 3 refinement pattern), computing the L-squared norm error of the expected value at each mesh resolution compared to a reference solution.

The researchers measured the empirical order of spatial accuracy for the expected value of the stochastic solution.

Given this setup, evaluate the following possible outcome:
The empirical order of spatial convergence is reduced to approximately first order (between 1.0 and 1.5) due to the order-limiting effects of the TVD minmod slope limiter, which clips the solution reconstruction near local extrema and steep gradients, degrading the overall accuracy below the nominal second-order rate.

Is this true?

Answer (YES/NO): NO